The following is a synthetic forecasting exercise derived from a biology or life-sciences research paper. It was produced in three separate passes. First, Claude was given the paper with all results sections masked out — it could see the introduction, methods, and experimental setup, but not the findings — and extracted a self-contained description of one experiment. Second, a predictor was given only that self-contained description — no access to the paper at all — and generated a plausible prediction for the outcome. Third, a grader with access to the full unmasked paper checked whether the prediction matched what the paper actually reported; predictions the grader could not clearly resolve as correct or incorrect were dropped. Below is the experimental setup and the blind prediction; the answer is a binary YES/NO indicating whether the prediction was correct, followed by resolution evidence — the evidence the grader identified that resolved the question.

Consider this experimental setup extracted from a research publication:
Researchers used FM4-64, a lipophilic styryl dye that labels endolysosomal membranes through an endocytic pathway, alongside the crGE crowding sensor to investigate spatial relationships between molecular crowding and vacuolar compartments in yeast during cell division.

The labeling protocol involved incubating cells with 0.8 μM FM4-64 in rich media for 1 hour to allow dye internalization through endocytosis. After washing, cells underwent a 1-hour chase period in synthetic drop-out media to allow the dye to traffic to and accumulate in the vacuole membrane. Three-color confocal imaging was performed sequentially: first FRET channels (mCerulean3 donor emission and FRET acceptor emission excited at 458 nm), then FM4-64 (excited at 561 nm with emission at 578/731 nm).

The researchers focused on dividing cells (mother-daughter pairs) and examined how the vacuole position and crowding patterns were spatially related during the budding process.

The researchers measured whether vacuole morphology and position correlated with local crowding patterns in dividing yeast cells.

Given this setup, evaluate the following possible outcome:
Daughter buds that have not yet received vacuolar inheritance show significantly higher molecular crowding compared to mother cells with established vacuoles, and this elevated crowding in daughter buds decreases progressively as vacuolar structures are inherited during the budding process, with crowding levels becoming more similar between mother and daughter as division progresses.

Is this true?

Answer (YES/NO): NO